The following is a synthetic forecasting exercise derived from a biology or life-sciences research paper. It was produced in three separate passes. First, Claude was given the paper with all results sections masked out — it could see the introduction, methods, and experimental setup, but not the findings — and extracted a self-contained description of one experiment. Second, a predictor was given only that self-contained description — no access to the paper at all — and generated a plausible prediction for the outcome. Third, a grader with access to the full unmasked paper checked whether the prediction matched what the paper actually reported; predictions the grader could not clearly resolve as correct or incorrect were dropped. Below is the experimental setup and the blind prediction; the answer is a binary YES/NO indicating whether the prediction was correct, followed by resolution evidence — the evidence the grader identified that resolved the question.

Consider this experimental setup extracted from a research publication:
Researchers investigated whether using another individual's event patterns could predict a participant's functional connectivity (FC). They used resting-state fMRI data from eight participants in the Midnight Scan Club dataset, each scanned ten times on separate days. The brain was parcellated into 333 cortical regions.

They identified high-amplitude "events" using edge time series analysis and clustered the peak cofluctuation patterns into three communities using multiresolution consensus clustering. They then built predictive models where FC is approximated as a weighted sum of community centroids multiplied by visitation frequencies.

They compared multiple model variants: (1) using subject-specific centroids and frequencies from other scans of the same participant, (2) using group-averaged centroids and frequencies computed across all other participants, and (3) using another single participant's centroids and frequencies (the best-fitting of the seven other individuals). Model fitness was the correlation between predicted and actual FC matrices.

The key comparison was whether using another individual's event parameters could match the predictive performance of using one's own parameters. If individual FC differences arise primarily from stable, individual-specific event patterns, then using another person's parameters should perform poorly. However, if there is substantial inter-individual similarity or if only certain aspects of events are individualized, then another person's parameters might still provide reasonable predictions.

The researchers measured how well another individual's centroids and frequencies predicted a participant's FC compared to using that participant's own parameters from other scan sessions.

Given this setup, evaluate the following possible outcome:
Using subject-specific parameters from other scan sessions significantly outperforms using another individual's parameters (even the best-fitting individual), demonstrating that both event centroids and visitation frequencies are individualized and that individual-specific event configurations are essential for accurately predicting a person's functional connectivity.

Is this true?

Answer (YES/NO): YES